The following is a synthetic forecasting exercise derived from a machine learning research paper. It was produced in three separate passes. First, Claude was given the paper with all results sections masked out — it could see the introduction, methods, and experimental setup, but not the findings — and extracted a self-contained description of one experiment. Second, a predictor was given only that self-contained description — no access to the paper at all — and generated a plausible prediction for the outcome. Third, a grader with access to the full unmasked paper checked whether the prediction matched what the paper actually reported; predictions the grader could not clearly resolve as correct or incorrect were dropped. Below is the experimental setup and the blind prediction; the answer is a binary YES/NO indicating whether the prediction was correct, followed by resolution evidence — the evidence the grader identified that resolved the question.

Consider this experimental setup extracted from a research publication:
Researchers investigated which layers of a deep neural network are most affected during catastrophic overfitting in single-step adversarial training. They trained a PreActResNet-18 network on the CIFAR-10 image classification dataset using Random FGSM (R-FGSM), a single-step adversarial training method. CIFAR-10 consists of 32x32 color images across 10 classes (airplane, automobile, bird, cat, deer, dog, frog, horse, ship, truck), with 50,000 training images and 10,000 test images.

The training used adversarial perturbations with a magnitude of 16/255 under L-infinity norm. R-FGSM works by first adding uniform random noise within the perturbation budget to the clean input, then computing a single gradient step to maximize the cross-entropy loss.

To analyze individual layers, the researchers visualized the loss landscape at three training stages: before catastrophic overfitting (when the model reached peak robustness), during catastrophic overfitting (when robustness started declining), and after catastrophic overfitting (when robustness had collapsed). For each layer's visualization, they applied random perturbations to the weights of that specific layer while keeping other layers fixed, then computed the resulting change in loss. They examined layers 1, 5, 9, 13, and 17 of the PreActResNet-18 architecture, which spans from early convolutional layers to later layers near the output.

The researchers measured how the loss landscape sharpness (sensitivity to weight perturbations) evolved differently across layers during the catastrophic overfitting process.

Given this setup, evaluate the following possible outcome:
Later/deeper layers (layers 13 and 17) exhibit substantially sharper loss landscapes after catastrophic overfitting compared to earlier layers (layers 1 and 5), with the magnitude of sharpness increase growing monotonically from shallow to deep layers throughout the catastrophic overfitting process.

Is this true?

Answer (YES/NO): NO